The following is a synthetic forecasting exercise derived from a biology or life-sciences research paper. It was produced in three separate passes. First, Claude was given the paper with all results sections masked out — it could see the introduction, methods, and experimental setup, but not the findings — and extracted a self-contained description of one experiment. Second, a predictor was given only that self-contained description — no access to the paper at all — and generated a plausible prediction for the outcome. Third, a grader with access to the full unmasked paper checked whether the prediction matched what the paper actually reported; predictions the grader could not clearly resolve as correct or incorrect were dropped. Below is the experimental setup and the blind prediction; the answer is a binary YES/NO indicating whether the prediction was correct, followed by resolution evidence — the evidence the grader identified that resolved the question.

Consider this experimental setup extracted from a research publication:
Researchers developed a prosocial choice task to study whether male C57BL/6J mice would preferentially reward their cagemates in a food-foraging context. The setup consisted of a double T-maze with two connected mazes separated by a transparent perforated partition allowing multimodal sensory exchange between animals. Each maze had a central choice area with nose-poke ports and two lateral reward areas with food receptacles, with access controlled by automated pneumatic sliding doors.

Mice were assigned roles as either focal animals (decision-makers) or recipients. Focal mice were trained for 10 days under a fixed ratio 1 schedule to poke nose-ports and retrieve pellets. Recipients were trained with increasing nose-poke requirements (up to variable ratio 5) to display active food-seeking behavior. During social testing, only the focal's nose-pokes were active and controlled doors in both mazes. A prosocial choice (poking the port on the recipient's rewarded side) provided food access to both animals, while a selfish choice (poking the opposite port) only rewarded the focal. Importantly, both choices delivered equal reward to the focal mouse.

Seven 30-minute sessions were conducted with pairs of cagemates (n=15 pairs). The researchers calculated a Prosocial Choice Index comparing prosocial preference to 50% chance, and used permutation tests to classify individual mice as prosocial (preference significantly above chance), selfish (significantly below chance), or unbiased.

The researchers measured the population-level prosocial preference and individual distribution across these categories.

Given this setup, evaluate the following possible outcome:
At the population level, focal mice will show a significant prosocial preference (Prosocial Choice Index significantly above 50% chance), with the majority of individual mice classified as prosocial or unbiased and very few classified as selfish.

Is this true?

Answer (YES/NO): NO